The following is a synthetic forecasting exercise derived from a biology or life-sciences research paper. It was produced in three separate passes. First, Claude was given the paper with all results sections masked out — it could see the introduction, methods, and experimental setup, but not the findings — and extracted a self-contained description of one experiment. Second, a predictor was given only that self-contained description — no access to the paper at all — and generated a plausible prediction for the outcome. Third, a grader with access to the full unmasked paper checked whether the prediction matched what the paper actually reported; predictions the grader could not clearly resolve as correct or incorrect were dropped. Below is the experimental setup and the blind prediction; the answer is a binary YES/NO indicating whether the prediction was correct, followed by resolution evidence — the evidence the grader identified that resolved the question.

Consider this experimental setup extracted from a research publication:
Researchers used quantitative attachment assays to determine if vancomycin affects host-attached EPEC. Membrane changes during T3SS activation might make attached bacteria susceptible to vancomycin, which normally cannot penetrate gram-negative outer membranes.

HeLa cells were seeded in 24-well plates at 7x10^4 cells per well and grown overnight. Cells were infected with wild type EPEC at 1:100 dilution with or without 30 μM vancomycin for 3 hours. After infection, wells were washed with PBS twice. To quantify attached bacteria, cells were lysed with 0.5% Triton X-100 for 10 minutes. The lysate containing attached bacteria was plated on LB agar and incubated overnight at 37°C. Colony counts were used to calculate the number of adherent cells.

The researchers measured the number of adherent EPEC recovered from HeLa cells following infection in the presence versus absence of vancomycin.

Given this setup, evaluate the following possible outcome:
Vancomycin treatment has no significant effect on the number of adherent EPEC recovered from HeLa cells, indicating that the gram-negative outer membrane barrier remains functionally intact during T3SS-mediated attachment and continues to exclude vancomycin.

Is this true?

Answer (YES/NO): NO